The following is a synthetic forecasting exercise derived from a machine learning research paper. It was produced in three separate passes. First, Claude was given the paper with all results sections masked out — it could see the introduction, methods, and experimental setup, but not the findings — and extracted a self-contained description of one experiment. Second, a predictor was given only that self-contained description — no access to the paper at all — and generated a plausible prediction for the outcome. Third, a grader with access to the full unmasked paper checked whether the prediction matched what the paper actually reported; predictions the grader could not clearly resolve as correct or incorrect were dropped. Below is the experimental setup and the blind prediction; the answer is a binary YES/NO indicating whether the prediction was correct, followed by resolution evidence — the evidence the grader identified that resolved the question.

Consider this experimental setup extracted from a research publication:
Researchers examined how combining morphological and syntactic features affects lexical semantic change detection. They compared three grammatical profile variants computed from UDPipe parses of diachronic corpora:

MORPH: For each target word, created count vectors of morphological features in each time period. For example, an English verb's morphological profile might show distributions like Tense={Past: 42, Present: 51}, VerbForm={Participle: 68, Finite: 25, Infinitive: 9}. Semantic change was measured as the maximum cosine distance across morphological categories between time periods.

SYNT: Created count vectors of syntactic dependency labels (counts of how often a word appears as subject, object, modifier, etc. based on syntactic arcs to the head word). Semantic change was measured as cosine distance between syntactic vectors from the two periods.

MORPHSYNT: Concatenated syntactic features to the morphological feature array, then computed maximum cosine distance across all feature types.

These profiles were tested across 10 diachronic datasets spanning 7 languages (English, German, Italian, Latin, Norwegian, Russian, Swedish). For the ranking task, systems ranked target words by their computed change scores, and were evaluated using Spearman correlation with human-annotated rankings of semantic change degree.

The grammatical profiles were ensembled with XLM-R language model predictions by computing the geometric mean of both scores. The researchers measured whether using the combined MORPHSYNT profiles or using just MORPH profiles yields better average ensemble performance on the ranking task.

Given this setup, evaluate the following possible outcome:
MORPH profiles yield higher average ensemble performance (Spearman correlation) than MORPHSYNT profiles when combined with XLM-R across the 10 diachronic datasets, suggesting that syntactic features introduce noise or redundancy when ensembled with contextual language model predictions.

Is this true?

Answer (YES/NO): NO